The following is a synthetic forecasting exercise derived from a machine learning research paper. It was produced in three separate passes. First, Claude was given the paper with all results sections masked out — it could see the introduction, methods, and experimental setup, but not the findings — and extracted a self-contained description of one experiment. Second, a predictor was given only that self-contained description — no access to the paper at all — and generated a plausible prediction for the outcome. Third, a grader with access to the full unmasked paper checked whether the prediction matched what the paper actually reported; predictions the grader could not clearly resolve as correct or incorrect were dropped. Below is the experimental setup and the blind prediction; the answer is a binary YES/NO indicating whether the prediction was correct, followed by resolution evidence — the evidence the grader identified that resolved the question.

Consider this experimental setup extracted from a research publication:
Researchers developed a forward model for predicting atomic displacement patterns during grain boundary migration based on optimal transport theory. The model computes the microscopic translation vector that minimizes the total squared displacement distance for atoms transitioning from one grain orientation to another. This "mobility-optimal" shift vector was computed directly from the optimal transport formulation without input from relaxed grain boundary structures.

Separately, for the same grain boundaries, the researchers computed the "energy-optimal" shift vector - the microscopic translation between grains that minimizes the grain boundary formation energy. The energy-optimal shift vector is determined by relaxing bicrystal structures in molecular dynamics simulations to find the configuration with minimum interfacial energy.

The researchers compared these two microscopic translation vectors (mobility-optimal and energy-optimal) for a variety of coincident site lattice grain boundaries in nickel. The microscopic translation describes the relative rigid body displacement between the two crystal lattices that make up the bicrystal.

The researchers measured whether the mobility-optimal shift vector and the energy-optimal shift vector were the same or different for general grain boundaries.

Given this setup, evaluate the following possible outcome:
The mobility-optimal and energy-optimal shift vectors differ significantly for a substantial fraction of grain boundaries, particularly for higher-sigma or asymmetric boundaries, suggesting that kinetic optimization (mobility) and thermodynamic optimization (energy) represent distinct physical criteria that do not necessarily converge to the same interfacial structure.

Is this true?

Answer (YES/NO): YES